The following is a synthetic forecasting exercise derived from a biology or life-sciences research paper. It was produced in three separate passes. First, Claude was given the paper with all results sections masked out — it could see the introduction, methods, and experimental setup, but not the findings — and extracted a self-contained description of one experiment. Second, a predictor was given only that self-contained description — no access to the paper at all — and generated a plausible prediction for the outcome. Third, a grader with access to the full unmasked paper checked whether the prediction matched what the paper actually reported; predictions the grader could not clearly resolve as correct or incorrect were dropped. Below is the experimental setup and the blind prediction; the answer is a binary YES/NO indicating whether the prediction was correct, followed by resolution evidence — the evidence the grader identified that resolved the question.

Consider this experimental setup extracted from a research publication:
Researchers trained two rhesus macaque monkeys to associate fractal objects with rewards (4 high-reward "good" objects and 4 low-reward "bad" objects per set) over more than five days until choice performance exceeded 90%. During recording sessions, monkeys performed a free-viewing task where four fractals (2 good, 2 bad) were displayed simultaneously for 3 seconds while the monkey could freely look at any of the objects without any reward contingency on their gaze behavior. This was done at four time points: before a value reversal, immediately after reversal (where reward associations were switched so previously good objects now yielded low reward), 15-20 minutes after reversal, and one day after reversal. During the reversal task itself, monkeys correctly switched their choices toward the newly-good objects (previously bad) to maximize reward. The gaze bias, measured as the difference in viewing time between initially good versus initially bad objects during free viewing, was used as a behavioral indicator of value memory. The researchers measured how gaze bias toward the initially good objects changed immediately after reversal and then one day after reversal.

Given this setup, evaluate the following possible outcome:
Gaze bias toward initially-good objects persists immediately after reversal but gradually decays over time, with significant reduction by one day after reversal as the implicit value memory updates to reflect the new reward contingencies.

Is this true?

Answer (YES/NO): NO